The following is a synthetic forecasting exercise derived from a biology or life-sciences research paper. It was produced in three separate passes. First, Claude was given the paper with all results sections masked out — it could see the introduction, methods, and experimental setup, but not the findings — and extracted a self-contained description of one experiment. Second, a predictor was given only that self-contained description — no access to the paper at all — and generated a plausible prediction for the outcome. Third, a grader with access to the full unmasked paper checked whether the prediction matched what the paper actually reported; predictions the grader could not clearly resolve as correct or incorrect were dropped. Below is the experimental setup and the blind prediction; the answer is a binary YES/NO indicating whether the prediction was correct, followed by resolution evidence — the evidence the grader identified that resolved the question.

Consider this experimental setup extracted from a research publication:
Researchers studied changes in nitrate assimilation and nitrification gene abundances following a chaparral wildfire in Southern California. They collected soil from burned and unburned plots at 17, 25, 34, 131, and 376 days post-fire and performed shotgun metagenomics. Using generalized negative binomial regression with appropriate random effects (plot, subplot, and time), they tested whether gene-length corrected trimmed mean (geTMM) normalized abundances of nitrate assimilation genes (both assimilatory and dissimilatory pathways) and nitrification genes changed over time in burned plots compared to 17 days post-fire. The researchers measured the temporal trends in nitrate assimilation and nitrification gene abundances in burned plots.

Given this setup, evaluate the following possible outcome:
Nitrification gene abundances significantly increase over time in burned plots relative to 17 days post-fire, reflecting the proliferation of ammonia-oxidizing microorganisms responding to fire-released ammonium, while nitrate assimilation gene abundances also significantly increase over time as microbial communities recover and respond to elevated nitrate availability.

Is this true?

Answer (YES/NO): YES